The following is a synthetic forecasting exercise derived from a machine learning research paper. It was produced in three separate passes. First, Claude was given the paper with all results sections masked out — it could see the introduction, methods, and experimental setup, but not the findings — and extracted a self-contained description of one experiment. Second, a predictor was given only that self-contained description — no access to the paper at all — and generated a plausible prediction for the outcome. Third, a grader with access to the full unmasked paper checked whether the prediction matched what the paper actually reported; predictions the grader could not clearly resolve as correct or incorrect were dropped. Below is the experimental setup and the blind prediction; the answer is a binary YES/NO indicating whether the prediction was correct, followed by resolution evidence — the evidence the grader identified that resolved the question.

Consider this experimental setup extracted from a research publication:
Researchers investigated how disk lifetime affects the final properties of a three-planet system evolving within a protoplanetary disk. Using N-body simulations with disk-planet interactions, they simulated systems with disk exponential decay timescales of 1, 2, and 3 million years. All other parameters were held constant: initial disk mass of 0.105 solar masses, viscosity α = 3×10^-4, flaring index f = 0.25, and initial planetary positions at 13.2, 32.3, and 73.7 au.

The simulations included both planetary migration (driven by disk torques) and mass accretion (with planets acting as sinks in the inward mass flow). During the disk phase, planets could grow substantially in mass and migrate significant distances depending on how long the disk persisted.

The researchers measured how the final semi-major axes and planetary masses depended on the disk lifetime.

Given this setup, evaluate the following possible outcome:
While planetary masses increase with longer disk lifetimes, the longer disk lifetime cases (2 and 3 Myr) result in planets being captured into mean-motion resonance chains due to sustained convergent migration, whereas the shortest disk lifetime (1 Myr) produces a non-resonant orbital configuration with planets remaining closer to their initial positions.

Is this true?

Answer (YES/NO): NO